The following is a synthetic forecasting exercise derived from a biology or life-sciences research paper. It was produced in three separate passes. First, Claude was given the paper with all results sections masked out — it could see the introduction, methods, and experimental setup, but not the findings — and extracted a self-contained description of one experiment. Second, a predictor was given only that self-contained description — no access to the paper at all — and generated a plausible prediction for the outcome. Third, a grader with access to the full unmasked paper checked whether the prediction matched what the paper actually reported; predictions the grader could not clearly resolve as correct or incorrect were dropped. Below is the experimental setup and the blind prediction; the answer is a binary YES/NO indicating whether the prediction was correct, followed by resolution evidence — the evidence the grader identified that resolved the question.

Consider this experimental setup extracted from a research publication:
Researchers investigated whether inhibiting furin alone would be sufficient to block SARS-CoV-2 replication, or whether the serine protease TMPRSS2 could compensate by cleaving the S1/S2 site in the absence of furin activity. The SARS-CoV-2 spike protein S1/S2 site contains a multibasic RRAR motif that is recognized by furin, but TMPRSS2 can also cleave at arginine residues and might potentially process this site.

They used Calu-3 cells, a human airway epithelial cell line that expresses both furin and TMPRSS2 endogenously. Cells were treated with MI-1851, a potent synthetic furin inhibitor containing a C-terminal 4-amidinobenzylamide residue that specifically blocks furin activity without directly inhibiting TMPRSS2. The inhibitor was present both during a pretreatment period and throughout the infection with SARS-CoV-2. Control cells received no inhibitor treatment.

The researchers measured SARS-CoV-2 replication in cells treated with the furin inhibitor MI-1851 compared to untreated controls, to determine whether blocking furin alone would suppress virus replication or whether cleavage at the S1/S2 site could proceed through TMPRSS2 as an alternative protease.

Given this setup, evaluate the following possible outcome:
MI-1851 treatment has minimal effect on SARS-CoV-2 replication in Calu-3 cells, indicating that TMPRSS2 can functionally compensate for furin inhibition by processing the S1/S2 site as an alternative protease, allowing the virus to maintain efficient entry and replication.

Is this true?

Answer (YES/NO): NO